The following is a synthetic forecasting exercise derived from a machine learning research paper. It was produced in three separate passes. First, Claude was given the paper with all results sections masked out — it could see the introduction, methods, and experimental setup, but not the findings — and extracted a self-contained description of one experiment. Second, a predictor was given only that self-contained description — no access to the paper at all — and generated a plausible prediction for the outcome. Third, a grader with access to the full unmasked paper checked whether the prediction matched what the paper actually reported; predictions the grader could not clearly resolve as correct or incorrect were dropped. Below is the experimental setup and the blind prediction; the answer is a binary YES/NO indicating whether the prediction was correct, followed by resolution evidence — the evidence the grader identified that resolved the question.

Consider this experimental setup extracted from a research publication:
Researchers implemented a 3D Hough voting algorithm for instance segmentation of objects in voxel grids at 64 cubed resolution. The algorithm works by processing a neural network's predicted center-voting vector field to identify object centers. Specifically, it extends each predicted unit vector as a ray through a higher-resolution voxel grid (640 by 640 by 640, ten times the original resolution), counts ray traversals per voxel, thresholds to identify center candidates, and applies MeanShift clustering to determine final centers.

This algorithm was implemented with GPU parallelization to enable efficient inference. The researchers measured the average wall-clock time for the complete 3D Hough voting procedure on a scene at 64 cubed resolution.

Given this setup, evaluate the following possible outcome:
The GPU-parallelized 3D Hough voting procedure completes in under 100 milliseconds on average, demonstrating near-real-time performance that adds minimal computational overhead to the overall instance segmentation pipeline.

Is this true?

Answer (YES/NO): YES